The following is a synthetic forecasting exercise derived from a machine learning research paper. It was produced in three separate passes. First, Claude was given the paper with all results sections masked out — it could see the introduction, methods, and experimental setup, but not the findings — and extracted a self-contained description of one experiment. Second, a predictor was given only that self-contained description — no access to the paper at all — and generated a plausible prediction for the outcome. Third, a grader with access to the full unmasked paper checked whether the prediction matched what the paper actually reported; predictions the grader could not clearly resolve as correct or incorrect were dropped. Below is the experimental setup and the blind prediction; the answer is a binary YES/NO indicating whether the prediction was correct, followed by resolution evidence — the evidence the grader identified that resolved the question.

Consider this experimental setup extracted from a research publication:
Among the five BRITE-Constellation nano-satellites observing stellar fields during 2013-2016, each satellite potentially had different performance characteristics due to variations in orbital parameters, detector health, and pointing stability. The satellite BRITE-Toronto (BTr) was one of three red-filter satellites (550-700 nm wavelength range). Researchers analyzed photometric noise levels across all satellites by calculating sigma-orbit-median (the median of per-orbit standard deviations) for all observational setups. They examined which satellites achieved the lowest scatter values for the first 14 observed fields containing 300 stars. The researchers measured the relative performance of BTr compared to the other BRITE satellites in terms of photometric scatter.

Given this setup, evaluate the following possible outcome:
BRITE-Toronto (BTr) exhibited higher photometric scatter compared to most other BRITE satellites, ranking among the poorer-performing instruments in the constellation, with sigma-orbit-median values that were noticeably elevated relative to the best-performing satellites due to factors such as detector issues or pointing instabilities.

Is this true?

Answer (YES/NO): NO